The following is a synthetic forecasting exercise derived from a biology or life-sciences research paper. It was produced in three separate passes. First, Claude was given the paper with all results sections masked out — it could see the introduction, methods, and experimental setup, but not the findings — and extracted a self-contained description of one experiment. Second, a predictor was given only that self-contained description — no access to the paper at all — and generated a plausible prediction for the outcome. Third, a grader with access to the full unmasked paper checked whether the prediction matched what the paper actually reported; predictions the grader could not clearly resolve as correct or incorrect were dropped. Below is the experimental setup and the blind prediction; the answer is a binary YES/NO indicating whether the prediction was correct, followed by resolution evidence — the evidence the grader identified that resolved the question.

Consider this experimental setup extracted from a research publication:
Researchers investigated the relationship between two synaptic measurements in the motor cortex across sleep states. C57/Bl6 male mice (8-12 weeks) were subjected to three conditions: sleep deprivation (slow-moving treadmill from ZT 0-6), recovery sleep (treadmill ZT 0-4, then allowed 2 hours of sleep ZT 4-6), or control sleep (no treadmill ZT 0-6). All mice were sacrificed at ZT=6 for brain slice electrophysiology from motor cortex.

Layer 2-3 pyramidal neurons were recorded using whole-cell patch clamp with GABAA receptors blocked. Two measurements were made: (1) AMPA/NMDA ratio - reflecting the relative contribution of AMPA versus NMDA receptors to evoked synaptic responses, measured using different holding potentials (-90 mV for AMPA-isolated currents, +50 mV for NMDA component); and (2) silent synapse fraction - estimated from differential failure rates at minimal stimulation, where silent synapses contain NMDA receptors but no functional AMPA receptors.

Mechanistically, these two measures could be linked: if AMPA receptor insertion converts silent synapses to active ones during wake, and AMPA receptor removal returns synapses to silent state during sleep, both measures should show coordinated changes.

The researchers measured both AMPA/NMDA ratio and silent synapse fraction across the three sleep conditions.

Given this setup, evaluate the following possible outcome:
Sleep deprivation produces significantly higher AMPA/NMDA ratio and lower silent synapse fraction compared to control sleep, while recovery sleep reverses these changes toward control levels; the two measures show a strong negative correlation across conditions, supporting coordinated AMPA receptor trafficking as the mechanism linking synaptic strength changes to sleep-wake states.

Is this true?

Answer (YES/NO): NO